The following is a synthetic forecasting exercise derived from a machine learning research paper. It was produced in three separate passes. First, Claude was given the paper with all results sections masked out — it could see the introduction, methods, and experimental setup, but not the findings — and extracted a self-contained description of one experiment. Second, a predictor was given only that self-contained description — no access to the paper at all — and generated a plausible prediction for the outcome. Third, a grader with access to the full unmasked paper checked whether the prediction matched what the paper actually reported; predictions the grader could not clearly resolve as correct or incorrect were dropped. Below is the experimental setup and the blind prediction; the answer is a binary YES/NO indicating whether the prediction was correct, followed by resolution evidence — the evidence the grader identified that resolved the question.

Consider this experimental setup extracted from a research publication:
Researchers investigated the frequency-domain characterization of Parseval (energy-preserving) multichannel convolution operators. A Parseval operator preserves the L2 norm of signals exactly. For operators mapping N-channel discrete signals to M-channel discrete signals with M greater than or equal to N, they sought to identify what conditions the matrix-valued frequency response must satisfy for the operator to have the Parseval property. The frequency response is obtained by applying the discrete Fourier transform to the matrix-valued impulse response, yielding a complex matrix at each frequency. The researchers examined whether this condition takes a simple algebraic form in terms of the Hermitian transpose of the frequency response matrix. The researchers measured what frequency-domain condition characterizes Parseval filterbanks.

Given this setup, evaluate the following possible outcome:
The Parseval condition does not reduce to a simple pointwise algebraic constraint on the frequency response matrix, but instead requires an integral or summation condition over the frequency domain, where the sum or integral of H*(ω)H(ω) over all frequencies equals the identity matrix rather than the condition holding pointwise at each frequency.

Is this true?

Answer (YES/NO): NO